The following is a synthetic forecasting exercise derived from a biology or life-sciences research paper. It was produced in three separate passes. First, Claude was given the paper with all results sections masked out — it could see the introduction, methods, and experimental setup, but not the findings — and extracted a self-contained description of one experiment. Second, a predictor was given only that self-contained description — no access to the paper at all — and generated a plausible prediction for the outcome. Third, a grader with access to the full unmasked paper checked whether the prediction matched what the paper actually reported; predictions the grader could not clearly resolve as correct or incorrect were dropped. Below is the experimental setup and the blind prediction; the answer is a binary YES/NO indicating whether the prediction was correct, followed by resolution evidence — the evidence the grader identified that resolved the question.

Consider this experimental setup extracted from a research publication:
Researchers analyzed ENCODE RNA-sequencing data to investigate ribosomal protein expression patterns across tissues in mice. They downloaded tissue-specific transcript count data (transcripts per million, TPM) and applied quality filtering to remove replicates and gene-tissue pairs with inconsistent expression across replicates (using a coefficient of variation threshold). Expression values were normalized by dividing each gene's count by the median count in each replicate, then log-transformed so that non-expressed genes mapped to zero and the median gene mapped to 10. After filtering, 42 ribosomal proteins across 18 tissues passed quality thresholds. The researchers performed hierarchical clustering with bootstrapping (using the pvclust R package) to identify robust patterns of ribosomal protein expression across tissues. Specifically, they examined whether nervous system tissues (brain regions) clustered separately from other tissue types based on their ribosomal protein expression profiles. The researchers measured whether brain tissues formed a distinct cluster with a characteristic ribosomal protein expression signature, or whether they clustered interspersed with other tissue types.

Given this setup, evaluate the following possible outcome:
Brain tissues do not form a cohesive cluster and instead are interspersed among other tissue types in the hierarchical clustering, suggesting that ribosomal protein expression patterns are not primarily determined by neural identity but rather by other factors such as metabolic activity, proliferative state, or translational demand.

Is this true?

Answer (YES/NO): NO